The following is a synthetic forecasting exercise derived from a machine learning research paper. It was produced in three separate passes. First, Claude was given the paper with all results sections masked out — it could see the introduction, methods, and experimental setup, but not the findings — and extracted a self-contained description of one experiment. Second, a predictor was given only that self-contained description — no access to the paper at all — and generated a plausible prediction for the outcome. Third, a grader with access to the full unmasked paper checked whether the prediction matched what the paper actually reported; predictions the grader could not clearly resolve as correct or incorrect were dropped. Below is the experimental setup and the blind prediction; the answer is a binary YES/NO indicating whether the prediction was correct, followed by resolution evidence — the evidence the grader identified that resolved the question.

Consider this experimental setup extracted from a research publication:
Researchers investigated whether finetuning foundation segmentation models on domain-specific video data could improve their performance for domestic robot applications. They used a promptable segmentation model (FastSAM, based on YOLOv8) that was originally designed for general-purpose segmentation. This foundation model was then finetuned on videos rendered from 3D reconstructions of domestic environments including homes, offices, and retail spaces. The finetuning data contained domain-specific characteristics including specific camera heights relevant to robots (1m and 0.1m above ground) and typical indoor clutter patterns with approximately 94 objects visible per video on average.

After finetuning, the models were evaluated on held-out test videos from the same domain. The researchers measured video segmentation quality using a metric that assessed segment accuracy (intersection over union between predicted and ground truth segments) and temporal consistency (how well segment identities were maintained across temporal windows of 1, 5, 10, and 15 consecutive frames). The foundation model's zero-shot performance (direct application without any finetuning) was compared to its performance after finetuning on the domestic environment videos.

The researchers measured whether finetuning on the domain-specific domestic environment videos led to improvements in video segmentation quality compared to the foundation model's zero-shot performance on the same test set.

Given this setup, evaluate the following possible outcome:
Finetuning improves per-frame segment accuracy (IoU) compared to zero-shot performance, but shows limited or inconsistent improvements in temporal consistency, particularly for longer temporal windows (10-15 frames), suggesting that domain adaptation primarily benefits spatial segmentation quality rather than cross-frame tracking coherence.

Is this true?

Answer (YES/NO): NO